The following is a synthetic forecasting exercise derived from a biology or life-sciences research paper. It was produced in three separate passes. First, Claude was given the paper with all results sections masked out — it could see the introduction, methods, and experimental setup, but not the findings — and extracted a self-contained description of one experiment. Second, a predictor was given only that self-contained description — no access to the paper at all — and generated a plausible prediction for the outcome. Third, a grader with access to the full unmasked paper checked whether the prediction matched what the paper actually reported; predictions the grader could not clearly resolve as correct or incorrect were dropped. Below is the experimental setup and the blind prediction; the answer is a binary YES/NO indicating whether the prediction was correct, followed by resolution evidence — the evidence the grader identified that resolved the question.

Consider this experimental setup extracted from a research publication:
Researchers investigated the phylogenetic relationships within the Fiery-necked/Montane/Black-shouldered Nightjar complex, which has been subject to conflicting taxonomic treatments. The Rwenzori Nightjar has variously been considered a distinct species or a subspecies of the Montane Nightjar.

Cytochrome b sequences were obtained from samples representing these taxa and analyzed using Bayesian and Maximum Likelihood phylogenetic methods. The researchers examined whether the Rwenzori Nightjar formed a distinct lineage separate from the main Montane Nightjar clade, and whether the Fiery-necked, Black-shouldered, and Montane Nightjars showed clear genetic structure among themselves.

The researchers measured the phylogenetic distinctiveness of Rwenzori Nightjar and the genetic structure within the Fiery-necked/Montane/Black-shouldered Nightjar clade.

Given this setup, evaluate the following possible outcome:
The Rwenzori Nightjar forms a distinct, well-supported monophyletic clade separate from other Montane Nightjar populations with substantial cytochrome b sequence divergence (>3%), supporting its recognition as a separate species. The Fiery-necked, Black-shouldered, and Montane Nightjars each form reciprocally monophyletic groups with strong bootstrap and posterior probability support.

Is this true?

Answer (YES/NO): NO